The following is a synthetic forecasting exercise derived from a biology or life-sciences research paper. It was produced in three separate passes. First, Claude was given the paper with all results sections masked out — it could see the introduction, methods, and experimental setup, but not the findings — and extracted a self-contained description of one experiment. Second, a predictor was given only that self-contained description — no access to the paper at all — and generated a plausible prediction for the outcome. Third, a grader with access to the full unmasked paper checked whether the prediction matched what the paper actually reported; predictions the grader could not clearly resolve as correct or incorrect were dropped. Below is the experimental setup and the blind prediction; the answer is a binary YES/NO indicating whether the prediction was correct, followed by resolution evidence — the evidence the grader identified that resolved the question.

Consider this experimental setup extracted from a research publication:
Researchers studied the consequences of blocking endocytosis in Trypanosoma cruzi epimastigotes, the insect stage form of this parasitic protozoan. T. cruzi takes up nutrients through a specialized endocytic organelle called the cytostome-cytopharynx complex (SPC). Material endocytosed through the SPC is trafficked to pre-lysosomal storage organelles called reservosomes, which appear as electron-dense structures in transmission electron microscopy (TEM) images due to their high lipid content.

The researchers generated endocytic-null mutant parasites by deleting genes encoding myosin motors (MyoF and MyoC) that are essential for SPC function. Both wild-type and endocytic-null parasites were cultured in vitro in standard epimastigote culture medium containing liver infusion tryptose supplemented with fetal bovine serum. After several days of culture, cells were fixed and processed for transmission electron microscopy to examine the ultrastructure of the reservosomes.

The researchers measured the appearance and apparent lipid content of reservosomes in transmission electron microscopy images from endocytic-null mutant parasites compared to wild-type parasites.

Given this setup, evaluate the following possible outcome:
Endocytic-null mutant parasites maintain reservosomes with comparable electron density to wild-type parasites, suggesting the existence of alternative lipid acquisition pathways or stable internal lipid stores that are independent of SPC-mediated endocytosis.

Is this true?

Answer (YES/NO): NO